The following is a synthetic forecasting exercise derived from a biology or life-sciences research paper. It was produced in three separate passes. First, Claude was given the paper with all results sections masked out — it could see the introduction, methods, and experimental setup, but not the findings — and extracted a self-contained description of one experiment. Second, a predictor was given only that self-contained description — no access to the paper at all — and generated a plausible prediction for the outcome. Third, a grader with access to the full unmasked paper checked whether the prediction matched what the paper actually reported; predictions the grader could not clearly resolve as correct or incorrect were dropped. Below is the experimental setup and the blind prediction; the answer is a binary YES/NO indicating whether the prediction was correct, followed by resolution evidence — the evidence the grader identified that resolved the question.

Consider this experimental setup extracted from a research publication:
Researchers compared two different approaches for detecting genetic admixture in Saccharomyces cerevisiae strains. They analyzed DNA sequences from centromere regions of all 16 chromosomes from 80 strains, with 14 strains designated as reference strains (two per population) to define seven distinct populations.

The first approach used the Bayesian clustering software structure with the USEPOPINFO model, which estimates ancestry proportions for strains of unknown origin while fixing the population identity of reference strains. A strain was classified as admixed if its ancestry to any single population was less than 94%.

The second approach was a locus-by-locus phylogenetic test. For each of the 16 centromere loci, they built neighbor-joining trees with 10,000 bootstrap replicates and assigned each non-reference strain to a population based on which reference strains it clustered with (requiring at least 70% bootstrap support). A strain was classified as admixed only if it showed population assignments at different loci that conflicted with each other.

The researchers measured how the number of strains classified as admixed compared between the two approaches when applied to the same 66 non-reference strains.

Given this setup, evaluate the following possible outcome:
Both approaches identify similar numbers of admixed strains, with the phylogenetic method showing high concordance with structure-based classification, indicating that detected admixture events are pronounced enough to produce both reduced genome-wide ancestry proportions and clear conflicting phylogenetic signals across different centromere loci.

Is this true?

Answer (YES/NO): NO